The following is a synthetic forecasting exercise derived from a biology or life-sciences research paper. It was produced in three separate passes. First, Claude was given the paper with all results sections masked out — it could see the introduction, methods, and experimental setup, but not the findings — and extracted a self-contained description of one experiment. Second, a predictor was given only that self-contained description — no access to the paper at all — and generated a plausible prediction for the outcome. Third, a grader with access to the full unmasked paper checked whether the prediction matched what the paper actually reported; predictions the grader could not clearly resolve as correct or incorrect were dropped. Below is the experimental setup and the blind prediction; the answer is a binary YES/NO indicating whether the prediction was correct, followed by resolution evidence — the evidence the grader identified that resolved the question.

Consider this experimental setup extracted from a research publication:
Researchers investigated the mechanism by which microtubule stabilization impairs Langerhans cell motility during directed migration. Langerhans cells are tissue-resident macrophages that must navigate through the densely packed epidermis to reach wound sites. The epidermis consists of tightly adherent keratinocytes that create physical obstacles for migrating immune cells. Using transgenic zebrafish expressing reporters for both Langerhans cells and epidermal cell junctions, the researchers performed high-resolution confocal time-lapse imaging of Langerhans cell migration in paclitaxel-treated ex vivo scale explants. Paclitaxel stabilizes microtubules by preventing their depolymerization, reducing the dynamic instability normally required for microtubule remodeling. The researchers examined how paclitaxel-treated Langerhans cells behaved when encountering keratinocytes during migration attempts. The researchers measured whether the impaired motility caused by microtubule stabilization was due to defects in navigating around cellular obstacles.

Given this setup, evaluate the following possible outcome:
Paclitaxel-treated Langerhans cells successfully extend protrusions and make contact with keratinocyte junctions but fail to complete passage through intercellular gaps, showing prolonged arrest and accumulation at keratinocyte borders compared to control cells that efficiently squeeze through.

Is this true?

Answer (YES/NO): NO